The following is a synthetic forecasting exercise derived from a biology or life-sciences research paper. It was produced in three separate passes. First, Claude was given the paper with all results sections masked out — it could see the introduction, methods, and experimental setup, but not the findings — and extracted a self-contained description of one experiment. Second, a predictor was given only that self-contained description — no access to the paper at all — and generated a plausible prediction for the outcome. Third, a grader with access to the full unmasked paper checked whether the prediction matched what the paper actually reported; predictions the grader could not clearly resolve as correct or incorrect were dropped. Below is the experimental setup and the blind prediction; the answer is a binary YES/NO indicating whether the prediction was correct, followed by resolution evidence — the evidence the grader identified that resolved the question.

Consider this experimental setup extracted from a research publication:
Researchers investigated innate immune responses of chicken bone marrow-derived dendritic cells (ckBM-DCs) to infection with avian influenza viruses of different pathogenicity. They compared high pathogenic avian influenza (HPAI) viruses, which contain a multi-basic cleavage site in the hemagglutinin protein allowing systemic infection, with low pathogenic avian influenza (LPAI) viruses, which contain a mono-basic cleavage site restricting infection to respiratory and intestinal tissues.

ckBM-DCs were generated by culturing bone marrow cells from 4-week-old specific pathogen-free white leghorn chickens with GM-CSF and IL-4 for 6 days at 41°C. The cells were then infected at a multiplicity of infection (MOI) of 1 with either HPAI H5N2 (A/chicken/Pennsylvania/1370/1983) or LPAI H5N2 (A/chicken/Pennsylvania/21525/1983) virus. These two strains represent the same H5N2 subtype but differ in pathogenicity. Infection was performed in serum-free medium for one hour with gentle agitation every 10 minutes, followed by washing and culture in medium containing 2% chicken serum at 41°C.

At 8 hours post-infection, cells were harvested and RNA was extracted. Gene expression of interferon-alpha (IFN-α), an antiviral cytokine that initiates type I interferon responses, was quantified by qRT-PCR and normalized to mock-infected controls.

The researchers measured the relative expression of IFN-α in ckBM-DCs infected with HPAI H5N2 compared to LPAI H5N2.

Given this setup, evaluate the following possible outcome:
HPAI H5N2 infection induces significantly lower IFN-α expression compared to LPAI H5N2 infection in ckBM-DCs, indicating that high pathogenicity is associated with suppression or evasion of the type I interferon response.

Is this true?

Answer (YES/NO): NO